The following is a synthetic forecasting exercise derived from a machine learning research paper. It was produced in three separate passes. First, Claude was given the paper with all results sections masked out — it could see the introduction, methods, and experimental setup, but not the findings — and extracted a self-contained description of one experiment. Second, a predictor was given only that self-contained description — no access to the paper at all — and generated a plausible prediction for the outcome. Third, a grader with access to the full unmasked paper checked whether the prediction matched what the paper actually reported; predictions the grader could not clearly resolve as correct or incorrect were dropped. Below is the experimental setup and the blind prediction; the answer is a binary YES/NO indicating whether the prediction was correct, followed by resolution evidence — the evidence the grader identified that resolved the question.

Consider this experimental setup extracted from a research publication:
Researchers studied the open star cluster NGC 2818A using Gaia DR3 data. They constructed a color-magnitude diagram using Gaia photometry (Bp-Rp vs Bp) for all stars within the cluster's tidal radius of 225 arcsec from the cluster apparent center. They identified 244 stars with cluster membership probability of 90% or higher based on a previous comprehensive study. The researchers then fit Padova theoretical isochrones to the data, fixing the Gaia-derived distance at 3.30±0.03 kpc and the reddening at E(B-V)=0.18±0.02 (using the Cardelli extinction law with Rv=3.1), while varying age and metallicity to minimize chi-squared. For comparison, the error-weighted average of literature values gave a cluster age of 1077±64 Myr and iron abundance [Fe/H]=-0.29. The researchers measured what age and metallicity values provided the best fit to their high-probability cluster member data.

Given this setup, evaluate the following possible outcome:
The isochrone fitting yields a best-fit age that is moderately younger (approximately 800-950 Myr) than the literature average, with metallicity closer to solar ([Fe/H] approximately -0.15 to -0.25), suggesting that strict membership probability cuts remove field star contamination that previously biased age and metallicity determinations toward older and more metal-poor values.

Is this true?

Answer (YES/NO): NO